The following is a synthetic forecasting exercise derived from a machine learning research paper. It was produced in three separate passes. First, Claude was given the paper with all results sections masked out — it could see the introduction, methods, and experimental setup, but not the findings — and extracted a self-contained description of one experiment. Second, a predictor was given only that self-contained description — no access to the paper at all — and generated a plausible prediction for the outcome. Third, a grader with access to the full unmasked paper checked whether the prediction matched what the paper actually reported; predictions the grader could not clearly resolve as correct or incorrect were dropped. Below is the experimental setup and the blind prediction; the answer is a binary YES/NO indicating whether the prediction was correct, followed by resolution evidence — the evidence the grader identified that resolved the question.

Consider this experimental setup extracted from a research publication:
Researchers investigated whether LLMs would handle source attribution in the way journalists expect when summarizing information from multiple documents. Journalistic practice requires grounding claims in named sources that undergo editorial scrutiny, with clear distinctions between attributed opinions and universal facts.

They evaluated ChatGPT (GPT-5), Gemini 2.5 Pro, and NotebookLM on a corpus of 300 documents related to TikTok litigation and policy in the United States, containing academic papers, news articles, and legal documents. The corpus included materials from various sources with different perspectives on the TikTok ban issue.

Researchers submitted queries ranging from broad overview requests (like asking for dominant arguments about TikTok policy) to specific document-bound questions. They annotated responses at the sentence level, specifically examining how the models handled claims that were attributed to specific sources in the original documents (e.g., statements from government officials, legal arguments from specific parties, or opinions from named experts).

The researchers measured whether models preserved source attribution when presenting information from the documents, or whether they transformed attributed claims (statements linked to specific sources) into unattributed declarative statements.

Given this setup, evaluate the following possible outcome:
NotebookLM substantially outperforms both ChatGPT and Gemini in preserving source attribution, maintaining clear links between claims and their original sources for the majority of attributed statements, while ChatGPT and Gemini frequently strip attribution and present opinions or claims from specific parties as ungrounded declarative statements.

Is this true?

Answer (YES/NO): NO